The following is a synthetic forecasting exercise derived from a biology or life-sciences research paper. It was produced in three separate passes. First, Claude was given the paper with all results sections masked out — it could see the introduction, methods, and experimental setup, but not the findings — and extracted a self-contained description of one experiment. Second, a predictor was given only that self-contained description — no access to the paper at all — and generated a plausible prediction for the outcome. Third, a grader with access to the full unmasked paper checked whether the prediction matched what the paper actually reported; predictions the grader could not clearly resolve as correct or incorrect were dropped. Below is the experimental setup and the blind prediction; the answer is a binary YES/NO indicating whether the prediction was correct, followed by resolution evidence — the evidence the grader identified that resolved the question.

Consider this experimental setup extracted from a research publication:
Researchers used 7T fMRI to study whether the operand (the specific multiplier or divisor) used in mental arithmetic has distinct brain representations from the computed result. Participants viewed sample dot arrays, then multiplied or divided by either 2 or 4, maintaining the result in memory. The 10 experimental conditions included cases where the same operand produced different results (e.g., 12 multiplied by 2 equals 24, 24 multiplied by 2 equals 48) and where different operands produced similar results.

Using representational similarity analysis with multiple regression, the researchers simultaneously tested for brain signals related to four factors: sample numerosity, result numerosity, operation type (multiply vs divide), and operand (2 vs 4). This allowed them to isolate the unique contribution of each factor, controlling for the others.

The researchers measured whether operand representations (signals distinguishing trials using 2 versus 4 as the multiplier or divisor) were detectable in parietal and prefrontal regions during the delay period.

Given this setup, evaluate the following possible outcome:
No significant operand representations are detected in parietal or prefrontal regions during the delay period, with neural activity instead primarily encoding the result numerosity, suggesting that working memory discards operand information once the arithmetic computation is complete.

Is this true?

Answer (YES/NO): NO